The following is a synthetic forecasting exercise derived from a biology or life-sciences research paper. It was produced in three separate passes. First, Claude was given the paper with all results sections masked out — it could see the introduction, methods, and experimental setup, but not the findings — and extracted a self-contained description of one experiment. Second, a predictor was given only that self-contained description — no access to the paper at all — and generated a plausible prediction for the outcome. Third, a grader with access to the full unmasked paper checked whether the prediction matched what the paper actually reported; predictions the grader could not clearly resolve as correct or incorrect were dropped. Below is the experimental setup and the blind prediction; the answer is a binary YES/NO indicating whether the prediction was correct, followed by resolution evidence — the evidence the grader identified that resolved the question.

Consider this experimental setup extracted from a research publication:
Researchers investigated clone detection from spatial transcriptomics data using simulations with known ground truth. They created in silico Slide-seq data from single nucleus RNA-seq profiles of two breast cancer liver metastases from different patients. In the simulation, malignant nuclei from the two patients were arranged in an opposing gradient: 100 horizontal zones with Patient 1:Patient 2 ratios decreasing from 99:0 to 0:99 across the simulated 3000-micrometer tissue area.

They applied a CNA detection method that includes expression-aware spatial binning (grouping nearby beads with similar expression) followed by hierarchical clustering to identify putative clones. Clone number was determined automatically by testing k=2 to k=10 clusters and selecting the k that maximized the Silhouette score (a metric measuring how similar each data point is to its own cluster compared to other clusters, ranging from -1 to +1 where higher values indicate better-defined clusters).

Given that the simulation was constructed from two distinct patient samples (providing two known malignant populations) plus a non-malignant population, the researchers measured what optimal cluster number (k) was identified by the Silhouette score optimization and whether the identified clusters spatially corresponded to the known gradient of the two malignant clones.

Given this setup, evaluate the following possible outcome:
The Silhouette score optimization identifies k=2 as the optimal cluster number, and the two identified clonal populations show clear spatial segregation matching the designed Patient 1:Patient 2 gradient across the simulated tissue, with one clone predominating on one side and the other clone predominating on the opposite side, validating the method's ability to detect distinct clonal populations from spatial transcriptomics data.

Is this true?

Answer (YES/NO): YES